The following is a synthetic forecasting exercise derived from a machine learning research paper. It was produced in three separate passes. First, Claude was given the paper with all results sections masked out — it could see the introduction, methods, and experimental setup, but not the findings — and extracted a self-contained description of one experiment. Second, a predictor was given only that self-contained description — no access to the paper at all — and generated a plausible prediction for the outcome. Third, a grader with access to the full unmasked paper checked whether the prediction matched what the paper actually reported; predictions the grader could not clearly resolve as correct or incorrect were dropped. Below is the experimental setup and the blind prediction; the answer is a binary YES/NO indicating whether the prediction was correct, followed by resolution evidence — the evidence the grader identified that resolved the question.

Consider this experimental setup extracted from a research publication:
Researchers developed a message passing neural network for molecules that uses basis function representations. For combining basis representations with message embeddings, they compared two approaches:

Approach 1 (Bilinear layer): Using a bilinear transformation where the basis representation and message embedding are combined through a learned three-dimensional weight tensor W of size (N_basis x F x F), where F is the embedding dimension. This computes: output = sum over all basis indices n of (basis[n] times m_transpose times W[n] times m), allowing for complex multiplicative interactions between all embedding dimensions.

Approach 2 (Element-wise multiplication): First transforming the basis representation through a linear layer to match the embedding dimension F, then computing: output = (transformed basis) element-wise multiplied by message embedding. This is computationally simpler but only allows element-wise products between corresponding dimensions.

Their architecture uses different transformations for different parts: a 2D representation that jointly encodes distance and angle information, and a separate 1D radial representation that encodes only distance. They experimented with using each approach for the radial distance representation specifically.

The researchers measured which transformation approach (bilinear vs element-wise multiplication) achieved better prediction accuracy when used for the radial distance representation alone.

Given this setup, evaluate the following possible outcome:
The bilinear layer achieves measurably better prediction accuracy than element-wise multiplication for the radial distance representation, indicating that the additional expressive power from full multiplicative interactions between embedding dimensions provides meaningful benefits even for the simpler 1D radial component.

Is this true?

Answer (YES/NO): NO